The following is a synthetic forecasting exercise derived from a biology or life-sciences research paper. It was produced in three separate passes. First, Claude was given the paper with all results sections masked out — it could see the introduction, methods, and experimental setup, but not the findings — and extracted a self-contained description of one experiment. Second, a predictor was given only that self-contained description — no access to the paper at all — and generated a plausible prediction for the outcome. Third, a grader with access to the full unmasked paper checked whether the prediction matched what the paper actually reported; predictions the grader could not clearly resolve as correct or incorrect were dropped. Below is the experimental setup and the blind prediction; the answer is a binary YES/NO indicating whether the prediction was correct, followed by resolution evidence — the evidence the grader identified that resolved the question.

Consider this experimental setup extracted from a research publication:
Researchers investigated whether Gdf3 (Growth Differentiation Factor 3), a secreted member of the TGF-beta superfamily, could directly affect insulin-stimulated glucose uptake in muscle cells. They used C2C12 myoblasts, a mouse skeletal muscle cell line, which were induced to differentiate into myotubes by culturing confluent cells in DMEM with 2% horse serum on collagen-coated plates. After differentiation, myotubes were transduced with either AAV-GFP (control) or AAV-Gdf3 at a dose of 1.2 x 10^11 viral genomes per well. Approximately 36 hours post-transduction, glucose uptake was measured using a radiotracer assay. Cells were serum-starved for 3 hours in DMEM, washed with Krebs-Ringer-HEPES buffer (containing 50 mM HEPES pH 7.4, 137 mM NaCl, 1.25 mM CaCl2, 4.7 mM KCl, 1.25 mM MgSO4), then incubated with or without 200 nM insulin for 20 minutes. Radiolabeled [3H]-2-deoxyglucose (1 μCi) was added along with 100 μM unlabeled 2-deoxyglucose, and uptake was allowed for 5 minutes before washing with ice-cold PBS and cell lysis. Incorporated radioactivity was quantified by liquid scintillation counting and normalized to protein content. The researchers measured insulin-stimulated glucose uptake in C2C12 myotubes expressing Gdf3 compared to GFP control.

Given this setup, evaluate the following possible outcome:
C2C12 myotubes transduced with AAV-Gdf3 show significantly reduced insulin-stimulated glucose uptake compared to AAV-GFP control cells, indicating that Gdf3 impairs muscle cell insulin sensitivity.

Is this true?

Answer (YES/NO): YES